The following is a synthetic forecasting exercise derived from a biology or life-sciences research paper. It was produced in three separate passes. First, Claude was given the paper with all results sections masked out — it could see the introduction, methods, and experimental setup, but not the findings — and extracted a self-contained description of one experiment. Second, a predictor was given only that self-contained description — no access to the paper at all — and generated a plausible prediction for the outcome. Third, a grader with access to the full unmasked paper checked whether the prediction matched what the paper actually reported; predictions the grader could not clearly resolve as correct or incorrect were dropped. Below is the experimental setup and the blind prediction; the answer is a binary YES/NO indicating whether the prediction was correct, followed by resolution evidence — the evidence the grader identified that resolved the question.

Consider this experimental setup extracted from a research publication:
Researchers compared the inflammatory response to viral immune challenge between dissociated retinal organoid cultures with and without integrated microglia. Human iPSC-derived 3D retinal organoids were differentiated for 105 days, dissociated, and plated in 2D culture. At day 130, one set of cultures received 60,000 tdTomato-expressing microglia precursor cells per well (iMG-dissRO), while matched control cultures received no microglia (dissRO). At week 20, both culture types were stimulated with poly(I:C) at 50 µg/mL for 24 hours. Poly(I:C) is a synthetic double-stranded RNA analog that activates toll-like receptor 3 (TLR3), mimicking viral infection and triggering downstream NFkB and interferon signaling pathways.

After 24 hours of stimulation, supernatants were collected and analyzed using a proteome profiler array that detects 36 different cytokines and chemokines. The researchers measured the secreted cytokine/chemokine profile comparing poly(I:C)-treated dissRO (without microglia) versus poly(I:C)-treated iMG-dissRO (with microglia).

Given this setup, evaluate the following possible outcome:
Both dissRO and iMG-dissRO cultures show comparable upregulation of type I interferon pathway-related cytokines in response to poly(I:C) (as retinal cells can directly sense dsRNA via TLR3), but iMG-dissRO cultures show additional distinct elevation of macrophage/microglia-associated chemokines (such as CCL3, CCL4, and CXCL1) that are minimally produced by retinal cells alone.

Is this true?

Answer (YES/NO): NO